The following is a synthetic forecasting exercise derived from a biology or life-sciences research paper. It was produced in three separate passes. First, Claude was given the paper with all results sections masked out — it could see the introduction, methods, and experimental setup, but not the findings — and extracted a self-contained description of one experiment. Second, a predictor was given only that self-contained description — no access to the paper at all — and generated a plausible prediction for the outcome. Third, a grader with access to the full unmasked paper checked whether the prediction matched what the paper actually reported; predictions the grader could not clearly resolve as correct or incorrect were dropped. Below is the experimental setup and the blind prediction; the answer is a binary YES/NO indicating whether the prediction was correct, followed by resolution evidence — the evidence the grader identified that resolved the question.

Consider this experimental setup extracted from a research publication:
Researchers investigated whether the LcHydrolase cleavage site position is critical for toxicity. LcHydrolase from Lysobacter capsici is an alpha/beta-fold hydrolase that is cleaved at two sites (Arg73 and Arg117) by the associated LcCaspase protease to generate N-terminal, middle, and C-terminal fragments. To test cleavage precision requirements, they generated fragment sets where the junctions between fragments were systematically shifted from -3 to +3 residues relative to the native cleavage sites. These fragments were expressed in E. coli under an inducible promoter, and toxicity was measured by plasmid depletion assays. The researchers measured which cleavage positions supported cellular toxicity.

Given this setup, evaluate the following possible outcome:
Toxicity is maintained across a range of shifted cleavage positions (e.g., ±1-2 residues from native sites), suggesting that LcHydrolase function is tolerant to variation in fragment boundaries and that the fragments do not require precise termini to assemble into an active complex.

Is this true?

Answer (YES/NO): NO